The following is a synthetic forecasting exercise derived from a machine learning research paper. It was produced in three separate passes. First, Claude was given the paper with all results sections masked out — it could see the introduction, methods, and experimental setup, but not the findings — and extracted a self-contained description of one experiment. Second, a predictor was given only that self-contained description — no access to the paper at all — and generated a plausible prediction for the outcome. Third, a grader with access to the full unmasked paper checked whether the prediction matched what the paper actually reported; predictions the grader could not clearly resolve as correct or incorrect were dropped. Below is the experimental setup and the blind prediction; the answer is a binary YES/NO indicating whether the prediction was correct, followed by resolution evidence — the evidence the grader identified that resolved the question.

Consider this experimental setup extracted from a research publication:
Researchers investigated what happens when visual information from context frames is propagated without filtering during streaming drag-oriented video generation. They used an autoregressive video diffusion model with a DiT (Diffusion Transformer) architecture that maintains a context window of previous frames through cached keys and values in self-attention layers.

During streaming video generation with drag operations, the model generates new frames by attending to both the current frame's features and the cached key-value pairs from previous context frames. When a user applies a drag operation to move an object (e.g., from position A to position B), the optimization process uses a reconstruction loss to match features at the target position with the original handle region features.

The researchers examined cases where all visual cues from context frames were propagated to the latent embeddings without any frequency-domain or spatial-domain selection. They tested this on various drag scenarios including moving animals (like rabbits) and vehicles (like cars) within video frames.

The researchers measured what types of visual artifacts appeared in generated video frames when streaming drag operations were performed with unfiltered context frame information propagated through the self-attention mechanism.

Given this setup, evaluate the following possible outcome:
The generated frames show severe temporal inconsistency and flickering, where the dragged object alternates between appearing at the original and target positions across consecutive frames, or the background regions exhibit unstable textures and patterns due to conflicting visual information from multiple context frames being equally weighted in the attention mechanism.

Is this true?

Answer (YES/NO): NO